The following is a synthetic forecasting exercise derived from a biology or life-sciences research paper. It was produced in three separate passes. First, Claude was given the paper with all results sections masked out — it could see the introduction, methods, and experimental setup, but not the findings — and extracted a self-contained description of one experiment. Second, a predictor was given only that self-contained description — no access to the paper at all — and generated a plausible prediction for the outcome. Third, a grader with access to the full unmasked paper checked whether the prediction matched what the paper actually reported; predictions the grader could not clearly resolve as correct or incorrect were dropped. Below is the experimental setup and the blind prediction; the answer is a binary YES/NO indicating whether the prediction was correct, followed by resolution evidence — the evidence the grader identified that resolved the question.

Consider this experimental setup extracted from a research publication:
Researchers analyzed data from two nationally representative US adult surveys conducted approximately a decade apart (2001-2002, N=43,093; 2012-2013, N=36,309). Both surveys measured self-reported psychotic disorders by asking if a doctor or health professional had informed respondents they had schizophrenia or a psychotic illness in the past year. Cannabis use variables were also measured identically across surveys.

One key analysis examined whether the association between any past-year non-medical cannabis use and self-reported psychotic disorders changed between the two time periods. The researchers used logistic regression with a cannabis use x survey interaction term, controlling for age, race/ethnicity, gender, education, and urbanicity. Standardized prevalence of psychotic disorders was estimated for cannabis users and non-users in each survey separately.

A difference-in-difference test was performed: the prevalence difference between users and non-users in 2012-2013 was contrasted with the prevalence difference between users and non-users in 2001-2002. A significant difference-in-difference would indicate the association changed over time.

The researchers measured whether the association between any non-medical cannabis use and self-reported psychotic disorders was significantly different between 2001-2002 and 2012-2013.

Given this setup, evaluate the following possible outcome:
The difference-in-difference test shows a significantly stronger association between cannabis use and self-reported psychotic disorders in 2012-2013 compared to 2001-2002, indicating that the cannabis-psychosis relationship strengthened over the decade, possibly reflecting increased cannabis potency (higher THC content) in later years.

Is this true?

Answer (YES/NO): NO